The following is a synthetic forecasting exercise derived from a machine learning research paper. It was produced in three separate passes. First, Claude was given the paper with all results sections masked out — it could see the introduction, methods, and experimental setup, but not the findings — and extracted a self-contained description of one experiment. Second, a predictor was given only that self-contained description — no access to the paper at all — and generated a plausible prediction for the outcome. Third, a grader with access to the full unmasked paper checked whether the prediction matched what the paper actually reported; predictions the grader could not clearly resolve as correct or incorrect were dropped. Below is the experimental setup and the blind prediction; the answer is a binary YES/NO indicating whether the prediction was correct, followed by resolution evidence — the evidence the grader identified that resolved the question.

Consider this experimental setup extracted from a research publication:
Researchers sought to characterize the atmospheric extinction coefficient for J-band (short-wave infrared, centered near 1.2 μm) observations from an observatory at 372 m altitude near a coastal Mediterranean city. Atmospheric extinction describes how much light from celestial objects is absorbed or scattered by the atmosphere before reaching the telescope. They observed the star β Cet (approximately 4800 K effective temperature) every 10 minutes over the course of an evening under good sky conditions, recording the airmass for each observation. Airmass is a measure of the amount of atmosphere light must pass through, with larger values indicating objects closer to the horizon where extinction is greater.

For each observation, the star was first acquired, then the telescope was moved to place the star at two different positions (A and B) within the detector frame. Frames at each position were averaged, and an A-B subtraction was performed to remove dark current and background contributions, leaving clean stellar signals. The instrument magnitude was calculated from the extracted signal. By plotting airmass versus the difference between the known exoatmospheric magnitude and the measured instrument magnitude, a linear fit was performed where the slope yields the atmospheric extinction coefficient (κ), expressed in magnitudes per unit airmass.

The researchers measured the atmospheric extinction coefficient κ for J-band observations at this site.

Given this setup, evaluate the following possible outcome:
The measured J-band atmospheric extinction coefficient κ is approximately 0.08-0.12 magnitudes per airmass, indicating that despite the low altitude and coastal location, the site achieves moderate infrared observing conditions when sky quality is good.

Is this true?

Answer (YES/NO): YES